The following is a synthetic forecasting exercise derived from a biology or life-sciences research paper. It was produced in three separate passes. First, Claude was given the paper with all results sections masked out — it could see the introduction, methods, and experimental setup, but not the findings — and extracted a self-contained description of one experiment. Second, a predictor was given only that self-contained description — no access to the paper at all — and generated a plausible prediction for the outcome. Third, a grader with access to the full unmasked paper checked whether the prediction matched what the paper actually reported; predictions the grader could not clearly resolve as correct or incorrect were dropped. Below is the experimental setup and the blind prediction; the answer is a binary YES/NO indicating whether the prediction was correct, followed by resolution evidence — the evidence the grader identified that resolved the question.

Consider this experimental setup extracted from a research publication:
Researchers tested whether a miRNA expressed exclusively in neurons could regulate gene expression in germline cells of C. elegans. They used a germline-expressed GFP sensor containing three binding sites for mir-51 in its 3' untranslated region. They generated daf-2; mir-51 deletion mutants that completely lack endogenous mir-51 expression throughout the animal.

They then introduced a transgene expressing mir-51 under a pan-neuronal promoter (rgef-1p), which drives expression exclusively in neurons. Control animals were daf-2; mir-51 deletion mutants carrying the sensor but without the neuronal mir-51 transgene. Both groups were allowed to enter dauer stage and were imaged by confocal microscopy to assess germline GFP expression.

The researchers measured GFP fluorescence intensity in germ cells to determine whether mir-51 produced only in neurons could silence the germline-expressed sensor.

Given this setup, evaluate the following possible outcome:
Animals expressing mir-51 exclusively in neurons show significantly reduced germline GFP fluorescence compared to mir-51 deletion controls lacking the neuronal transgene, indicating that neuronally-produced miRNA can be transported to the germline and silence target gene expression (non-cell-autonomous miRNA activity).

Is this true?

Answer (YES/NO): YES